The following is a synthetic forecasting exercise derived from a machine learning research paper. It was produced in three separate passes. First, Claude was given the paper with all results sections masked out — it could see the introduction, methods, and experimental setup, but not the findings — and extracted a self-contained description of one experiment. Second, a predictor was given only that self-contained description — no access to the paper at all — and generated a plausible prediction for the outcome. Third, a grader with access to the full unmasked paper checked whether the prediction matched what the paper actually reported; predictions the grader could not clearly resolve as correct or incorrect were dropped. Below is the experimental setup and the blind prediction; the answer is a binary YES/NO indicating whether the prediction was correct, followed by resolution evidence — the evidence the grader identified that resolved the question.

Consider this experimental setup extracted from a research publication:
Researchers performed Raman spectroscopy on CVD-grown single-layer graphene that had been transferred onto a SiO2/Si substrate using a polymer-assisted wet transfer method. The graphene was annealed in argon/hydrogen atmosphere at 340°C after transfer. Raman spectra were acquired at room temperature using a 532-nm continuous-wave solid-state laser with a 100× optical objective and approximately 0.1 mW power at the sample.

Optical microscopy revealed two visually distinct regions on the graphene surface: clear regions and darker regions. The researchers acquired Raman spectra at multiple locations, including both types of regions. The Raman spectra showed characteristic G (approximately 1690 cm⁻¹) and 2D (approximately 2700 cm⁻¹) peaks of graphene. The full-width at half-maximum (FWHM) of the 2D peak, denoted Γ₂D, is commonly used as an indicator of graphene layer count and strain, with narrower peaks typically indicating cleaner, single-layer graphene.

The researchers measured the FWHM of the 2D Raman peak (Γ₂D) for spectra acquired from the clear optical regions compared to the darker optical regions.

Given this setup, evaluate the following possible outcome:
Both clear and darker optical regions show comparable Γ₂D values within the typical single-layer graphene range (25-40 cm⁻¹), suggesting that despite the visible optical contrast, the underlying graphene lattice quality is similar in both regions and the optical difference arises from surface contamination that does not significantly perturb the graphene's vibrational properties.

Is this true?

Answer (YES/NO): NO